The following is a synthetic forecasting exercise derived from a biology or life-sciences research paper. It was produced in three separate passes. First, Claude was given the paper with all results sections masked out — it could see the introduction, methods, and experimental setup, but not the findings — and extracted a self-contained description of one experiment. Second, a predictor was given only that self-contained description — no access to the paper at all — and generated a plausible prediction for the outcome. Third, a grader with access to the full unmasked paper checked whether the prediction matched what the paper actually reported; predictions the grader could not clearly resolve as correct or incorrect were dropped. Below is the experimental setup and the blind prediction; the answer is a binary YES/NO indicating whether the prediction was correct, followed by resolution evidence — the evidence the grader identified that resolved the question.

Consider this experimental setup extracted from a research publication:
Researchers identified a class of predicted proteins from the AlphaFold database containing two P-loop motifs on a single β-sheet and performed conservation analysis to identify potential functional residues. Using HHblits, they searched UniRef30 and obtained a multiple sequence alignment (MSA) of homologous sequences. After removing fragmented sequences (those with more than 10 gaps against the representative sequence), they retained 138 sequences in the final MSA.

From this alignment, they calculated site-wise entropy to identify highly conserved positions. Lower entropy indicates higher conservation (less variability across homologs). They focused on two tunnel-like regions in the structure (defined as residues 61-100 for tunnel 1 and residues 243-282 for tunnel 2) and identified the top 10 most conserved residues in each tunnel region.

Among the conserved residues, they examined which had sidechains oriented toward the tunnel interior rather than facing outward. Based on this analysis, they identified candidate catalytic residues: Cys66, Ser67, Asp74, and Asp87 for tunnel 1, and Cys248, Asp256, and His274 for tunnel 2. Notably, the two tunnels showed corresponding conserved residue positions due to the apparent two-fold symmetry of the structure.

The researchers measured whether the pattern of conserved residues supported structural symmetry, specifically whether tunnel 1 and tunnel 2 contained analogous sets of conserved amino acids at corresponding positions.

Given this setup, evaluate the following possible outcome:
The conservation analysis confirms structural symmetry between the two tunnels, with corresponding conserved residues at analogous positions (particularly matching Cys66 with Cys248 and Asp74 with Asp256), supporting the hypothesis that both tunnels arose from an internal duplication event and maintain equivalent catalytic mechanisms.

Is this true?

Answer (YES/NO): YES